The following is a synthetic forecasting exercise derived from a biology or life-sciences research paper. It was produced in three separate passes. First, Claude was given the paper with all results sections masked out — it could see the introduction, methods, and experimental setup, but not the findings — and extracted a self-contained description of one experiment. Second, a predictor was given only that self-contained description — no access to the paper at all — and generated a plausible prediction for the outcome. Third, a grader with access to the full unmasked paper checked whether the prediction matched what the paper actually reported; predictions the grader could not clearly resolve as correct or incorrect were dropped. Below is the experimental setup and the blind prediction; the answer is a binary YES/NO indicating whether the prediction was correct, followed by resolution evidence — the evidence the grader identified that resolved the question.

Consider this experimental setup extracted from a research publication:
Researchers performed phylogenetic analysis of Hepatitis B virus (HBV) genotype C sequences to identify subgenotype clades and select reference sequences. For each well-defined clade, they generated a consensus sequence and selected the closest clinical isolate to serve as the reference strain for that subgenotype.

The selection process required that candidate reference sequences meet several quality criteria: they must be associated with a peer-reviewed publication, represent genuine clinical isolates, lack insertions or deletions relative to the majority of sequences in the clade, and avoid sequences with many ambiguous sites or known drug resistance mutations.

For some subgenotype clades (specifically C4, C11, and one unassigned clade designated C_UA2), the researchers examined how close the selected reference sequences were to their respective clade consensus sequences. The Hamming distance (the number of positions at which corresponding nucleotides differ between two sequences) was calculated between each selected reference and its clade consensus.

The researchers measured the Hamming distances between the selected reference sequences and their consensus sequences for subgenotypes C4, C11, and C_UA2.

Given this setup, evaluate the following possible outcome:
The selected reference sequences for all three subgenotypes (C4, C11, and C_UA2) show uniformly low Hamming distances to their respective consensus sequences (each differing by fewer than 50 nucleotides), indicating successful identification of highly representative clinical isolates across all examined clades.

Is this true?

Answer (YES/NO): NO